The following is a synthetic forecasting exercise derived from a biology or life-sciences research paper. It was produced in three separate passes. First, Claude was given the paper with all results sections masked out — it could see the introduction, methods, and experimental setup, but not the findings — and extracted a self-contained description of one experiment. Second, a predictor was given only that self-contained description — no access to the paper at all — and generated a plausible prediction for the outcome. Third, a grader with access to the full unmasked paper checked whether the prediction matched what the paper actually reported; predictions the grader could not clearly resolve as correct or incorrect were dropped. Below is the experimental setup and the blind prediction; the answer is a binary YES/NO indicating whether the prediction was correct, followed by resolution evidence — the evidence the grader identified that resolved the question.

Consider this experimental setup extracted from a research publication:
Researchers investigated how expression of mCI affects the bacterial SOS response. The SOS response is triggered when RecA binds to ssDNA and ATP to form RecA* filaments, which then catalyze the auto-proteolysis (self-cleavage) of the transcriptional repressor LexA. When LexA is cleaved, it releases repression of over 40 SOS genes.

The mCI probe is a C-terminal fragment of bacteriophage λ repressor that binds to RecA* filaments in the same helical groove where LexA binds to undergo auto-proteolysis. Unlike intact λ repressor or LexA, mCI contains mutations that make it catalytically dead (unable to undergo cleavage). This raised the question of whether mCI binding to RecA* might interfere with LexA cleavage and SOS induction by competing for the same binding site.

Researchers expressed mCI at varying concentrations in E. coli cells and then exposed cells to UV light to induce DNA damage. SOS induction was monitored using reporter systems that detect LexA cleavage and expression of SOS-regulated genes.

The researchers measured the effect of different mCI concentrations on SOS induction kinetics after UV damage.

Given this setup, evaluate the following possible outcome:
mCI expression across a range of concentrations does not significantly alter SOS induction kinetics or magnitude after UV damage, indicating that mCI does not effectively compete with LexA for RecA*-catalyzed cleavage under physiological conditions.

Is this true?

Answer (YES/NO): NO